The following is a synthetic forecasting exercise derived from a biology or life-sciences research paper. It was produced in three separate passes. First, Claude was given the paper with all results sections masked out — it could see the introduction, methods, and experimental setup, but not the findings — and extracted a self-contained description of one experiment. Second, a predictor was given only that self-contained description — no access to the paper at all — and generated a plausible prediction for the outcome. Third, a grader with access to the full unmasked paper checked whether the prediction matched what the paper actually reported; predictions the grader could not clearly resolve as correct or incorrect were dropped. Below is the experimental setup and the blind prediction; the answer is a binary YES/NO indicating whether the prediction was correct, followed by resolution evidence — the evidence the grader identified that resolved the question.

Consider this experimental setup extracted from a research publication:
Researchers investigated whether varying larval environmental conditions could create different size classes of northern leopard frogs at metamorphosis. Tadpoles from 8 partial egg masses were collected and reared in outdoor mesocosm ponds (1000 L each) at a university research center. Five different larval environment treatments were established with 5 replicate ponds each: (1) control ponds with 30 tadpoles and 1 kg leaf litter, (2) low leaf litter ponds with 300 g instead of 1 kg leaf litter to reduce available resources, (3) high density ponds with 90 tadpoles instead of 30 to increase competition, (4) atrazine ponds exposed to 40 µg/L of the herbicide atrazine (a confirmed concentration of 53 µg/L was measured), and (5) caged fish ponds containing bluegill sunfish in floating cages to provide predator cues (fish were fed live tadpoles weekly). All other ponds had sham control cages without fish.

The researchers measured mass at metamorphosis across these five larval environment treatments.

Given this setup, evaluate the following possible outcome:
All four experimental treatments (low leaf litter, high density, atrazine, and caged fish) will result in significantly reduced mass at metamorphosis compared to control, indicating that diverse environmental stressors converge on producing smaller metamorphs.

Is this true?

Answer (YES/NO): NO